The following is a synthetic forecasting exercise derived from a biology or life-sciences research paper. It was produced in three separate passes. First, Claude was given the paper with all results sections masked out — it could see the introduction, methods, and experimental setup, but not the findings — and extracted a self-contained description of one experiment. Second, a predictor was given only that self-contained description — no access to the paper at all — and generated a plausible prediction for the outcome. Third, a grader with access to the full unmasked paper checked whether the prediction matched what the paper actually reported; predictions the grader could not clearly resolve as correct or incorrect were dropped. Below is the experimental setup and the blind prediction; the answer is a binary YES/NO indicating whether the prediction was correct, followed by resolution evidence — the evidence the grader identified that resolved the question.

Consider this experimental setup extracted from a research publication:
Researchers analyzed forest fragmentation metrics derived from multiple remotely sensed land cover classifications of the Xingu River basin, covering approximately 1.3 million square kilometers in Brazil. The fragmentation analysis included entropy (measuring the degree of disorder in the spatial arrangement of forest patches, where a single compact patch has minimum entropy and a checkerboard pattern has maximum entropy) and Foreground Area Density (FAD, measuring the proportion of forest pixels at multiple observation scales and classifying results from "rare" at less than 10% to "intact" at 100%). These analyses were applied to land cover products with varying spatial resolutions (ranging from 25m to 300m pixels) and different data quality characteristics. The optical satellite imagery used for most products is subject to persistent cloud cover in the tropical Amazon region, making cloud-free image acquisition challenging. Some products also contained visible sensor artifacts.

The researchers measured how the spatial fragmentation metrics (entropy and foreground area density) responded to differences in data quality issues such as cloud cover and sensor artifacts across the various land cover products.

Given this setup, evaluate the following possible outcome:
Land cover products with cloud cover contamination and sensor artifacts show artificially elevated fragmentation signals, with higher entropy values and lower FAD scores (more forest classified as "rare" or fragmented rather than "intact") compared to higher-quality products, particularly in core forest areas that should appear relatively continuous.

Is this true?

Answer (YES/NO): YES